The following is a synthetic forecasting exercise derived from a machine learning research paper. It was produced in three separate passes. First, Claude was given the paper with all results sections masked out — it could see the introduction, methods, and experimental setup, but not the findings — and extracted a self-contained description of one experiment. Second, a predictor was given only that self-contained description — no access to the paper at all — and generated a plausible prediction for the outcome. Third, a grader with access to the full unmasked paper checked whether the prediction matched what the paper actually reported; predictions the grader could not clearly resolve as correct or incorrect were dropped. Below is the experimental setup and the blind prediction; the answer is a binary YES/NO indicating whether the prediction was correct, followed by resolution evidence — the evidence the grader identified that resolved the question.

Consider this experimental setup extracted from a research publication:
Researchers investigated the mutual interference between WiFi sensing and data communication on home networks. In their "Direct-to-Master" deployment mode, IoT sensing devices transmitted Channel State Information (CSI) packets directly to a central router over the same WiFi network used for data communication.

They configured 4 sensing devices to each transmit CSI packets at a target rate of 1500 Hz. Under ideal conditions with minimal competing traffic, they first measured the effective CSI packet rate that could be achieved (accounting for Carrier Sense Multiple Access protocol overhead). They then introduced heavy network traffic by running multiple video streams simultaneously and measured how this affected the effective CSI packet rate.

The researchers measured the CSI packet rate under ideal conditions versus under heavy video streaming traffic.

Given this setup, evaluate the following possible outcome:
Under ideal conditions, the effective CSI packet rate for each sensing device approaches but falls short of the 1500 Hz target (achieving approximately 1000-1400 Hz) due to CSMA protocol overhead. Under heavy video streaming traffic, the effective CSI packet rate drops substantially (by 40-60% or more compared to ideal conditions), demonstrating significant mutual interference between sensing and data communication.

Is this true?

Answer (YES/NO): NO